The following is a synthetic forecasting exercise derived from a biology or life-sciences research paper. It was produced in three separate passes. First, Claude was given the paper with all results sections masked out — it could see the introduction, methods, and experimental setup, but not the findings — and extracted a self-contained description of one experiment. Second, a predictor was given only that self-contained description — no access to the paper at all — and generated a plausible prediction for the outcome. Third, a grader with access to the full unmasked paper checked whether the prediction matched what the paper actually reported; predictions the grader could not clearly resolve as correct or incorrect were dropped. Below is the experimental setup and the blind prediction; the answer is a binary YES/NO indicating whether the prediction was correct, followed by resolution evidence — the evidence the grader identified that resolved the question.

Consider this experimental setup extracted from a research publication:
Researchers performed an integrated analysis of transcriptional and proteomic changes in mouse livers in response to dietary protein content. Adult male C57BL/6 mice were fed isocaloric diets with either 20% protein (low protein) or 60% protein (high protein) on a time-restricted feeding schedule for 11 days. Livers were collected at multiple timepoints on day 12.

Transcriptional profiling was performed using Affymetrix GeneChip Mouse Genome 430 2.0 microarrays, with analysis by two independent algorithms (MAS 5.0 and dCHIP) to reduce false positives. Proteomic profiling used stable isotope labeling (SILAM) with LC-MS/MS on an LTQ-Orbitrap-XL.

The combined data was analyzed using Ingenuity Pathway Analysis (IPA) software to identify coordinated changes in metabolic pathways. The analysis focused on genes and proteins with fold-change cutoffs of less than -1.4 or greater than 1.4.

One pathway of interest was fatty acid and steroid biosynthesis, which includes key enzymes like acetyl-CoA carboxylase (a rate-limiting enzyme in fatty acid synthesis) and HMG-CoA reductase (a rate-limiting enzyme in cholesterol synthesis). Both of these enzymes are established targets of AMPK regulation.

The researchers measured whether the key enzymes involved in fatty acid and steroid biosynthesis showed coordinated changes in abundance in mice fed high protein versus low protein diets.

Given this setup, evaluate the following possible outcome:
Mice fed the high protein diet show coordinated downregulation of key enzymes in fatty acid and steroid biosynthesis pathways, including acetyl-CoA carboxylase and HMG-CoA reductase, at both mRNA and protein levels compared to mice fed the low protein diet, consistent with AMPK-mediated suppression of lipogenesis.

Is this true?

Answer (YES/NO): NO